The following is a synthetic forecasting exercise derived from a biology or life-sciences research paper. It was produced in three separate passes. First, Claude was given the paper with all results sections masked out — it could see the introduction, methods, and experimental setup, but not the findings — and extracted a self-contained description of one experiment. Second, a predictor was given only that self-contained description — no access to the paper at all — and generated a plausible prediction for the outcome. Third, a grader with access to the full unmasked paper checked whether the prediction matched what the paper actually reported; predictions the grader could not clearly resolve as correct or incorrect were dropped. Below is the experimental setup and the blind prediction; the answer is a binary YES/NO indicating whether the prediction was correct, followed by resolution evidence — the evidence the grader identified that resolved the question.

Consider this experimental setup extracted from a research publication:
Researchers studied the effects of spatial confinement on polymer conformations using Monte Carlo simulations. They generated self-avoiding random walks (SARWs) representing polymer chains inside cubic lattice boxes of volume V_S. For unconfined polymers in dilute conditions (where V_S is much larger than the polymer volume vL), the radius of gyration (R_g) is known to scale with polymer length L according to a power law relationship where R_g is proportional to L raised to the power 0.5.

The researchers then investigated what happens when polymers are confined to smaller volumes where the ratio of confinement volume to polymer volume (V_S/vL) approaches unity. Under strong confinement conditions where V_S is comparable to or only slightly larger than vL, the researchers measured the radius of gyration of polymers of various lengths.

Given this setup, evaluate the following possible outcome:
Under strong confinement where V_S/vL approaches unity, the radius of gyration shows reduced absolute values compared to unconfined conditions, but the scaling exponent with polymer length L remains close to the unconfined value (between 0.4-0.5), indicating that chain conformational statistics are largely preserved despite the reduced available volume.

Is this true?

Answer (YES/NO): NO